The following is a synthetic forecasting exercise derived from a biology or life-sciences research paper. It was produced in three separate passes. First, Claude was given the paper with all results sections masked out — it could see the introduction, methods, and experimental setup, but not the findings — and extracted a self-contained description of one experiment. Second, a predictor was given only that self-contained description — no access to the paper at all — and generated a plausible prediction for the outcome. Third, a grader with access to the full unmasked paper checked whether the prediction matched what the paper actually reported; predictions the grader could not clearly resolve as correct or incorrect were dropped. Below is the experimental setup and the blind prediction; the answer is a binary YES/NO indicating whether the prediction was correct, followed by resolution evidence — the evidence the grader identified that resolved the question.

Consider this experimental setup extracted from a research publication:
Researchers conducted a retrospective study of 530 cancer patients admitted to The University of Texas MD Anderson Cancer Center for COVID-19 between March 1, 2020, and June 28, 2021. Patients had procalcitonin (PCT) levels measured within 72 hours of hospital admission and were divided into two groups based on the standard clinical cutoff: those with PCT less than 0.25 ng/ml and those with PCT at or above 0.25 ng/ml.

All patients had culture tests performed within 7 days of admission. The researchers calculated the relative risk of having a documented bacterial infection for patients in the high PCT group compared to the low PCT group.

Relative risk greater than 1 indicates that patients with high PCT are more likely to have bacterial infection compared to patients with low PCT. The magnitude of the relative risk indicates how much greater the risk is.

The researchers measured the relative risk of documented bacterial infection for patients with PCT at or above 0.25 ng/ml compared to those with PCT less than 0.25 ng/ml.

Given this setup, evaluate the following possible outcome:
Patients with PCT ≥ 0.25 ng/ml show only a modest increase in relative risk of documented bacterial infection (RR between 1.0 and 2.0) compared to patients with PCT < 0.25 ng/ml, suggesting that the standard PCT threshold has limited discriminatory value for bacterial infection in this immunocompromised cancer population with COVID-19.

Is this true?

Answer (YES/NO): NO